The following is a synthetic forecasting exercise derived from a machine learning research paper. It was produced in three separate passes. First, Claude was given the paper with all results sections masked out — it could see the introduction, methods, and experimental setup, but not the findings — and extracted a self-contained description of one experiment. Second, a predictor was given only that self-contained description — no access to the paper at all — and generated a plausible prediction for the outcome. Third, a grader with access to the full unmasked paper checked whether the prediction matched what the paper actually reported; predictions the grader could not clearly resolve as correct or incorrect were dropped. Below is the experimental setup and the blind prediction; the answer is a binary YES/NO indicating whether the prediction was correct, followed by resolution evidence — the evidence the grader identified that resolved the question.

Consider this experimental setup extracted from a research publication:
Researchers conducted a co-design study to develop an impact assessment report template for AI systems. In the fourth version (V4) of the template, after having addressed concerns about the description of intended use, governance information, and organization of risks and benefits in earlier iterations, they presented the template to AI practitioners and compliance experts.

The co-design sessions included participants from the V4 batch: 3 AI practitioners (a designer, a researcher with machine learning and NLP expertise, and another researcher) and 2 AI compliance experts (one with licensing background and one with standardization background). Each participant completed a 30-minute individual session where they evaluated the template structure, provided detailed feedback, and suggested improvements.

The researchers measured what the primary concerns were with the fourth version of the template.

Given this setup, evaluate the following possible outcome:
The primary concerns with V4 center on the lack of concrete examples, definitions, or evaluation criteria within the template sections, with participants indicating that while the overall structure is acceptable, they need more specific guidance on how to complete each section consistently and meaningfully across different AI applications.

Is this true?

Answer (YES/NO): NO